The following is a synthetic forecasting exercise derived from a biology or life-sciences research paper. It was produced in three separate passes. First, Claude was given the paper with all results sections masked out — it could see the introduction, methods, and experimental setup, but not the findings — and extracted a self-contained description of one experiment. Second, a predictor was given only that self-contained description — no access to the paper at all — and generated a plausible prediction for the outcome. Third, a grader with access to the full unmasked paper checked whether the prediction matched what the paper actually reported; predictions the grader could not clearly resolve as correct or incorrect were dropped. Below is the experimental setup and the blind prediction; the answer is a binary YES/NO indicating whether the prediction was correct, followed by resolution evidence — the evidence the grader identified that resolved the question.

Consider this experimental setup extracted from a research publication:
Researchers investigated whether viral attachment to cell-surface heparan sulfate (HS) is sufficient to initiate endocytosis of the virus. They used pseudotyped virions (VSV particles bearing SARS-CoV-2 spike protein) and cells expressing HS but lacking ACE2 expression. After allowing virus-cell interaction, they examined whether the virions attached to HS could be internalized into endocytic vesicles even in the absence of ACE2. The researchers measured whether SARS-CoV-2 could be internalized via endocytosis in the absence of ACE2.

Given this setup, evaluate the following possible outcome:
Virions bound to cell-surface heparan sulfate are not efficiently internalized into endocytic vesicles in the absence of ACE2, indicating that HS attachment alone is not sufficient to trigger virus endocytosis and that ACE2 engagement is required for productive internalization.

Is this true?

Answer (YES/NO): NO